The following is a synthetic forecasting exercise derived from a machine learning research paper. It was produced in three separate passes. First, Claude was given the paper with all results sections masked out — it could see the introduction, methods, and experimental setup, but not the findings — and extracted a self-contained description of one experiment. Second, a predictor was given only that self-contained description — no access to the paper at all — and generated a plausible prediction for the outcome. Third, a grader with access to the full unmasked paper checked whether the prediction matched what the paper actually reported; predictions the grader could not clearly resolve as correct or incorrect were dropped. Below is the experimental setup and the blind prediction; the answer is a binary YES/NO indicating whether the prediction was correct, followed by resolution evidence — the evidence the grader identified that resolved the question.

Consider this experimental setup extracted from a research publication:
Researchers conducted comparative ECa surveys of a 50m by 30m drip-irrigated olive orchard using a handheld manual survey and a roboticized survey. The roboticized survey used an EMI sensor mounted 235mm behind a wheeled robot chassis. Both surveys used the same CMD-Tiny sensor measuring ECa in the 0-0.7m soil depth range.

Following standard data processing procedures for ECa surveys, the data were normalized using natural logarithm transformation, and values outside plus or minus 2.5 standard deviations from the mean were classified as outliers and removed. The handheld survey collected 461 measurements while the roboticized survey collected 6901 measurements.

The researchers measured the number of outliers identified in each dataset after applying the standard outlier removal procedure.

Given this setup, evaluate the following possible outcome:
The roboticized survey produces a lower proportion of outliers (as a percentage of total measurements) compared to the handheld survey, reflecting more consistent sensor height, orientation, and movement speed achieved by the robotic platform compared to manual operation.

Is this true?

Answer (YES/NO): NO